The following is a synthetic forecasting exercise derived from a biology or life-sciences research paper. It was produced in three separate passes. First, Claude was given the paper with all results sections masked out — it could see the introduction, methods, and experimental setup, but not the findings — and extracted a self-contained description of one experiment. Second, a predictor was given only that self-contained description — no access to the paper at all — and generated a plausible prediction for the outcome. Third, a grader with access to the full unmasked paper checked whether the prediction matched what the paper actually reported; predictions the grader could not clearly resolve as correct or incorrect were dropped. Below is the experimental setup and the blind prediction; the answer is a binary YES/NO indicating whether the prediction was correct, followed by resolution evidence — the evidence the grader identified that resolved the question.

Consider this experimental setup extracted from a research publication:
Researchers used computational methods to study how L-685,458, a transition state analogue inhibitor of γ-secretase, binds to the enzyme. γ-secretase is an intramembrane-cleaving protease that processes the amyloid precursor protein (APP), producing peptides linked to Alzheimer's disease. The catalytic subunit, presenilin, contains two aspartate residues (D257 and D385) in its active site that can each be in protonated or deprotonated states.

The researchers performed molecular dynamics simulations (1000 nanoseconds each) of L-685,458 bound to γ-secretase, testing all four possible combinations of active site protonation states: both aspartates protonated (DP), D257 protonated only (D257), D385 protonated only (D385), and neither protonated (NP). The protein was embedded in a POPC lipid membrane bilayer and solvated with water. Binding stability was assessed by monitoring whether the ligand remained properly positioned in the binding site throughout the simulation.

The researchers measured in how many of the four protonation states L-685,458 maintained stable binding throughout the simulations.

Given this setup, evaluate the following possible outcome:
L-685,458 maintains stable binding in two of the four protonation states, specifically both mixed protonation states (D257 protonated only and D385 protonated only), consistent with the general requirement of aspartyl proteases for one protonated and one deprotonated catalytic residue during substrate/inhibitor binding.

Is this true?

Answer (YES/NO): NO